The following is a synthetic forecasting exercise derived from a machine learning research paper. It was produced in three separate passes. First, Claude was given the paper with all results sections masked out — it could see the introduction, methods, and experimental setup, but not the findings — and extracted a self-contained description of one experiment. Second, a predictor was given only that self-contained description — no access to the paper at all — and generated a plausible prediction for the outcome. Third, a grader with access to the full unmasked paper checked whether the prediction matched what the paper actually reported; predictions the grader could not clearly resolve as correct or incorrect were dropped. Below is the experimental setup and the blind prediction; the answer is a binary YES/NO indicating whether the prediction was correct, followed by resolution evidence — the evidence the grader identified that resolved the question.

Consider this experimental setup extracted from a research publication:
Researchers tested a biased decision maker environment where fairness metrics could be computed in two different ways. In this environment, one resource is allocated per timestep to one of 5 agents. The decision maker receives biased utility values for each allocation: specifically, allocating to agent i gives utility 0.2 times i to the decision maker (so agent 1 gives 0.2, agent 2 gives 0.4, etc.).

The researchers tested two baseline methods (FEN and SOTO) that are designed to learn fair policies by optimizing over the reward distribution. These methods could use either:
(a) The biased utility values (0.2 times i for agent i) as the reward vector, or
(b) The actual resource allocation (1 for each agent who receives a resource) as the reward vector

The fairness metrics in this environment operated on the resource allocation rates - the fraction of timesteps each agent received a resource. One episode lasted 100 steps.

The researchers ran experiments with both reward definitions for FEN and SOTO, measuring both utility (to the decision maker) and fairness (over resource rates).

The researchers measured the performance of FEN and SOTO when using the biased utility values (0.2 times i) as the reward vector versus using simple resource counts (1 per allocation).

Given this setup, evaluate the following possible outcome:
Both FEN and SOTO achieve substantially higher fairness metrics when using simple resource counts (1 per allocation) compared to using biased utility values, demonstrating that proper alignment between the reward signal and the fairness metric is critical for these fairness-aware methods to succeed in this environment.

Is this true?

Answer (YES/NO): YES